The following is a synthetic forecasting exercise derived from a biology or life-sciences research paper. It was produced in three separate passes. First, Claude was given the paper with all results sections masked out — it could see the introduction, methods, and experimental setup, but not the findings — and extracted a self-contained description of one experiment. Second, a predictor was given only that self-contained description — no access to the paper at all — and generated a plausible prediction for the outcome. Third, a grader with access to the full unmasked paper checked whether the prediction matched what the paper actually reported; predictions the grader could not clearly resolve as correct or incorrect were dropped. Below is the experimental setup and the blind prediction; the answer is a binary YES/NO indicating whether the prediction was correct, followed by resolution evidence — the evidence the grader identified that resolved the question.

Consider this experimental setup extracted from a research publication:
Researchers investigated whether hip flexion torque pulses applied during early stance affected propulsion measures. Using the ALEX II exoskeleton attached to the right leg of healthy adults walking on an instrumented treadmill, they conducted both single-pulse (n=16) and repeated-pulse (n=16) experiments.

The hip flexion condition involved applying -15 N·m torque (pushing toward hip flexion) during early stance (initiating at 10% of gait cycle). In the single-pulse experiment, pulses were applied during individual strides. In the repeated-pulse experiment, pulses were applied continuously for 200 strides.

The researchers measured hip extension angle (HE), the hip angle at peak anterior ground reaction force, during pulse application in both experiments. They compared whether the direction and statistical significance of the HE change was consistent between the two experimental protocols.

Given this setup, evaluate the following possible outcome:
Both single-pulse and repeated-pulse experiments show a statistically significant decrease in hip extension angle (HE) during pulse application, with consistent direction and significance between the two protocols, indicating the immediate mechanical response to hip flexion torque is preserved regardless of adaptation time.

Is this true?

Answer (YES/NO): NO